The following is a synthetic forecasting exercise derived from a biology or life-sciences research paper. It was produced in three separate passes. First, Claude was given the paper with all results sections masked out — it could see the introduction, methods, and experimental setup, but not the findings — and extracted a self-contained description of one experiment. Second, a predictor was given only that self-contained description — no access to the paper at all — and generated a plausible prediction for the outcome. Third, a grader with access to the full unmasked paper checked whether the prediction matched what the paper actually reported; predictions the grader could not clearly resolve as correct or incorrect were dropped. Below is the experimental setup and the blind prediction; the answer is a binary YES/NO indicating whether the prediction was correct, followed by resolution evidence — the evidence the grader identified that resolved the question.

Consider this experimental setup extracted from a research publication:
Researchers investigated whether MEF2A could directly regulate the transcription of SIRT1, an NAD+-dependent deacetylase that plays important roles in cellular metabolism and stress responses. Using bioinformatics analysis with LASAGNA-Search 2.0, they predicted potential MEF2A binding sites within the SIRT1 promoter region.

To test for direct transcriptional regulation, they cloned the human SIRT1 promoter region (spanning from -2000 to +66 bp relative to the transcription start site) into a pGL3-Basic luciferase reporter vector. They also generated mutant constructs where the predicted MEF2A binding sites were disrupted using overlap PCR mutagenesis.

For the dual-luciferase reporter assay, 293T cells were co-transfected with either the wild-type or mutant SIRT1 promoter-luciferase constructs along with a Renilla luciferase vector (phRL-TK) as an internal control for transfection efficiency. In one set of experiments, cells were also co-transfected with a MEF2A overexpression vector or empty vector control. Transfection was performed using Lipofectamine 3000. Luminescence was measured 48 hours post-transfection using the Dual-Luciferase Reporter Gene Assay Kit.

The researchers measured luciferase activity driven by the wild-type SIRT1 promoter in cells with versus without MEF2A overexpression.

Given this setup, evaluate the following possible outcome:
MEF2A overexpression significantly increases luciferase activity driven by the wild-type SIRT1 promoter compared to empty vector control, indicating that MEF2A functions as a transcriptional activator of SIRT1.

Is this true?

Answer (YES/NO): YES